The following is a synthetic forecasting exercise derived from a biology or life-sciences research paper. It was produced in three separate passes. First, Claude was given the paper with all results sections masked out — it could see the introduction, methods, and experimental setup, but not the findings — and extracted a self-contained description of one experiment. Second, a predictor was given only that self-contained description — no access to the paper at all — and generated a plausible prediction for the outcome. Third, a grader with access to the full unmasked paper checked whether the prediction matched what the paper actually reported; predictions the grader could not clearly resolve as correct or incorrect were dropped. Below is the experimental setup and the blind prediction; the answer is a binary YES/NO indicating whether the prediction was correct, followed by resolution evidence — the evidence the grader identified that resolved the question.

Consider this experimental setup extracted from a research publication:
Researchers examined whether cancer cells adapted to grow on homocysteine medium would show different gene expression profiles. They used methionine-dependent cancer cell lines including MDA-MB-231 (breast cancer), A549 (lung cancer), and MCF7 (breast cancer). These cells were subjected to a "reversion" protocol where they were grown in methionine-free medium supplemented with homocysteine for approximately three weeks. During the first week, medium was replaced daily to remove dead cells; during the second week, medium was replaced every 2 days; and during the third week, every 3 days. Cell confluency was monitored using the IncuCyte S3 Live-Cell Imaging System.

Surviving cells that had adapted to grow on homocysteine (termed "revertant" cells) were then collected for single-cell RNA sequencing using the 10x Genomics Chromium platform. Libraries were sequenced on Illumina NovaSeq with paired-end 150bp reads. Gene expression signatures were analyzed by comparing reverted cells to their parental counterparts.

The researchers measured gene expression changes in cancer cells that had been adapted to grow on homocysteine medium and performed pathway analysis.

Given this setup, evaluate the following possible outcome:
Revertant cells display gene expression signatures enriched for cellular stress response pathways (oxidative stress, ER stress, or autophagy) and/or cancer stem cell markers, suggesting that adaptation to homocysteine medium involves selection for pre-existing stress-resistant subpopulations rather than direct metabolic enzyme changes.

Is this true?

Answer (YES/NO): NO